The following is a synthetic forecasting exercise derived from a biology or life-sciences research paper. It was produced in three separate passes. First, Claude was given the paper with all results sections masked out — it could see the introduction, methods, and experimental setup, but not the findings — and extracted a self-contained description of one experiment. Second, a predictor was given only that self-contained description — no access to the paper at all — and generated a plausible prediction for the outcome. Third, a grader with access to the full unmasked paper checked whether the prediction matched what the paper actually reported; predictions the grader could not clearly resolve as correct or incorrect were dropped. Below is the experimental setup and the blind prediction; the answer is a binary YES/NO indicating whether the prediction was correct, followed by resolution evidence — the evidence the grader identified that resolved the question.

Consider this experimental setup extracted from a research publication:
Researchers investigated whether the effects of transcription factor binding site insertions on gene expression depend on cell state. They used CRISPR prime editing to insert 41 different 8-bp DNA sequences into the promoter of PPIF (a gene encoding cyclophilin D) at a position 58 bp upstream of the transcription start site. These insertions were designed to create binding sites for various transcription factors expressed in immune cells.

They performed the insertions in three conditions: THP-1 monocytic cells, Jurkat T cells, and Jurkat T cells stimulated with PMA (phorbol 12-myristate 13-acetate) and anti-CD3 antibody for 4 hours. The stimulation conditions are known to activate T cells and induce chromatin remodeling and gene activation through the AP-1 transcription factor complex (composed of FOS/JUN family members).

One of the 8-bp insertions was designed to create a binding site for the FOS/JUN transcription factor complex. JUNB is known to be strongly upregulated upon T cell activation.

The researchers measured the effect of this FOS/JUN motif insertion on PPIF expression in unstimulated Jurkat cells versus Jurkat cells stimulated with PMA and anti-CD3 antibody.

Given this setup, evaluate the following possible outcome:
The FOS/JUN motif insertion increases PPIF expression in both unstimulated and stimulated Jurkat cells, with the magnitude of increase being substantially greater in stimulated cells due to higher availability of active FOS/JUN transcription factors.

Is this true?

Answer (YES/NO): YES